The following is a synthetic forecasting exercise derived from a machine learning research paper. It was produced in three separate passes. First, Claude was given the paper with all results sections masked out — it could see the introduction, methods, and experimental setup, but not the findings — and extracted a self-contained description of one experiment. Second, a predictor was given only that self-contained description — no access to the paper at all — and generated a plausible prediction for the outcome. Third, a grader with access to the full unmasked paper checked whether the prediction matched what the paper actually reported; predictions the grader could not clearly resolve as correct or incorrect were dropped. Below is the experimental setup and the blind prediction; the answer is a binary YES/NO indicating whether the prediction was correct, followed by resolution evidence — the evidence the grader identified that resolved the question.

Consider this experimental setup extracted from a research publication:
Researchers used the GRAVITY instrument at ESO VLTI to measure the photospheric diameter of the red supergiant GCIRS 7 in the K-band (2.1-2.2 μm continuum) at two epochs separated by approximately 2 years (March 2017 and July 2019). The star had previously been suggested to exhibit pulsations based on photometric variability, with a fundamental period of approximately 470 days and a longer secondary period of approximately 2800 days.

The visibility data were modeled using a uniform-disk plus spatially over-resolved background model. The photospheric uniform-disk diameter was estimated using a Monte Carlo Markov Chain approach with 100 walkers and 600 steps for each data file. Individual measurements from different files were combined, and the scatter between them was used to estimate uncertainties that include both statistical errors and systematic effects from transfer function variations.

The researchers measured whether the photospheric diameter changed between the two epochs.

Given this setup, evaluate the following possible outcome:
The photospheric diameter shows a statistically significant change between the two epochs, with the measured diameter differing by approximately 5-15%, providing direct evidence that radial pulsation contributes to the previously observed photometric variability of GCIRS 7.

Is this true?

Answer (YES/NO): NO